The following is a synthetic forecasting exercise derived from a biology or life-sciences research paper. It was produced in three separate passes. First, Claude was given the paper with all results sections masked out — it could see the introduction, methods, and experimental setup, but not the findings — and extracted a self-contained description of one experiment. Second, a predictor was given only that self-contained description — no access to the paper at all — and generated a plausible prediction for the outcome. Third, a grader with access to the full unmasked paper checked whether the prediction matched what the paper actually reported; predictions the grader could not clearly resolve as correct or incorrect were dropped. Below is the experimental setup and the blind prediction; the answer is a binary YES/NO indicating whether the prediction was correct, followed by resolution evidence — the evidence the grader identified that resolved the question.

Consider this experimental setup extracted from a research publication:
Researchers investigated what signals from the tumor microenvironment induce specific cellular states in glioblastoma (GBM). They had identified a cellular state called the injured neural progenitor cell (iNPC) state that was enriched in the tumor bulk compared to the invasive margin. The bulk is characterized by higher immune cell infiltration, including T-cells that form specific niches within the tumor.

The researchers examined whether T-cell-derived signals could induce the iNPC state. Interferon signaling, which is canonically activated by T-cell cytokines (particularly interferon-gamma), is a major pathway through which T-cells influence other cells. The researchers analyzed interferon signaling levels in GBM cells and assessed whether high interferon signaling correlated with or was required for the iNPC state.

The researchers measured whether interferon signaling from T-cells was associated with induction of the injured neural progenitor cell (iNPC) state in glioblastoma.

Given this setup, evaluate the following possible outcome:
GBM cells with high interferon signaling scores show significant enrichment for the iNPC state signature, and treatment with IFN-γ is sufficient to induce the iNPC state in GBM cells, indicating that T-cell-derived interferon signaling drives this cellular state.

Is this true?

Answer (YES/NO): YES